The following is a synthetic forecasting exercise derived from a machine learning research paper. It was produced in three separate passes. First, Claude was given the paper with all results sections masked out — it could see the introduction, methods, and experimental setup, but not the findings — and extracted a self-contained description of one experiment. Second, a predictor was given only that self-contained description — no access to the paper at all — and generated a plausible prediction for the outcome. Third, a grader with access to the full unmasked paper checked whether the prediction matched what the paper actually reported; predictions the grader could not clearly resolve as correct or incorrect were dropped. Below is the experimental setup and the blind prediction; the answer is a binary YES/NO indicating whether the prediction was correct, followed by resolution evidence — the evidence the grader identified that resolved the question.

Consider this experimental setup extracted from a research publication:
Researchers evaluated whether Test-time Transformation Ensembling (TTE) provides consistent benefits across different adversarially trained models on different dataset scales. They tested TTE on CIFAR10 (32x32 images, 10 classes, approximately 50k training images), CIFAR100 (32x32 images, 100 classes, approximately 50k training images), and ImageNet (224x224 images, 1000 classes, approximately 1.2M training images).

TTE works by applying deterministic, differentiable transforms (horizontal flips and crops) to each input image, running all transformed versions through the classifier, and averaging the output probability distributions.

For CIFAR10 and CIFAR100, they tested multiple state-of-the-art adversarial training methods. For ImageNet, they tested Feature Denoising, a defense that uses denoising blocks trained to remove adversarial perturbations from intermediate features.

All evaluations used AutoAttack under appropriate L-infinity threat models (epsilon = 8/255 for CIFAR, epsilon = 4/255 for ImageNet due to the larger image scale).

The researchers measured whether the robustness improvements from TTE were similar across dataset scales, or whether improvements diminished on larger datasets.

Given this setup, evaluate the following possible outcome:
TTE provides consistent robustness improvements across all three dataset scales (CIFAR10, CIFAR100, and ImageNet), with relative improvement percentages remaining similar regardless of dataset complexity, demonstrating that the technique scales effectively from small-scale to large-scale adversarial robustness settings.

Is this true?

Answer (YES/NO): YES